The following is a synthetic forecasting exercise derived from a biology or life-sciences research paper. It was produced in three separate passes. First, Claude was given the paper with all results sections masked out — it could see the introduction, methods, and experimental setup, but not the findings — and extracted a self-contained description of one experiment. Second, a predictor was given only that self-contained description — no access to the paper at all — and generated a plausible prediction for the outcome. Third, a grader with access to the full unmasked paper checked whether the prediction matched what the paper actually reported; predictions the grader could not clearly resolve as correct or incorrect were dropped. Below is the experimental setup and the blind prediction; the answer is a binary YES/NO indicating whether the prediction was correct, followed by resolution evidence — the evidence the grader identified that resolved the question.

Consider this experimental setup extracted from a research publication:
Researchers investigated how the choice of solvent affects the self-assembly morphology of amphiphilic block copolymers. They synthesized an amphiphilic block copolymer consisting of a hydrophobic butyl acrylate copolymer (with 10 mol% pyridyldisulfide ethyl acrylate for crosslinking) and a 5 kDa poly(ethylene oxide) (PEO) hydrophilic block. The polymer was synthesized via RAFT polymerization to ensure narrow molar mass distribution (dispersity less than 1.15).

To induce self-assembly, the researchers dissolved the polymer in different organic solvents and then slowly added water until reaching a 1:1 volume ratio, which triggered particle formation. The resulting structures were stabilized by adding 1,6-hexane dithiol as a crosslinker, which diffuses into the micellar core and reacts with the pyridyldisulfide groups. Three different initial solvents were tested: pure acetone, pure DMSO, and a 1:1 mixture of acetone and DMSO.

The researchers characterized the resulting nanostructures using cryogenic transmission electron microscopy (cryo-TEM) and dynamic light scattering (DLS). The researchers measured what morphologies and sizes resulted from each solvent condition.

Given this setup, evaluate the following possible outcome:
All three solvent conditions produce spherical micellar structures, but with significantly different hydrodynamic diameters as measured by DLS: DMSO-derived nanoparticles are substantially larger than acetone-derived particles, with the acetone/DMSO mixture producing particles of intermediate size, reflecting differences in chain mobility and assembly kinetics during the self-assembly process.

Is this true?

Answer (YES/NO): NO